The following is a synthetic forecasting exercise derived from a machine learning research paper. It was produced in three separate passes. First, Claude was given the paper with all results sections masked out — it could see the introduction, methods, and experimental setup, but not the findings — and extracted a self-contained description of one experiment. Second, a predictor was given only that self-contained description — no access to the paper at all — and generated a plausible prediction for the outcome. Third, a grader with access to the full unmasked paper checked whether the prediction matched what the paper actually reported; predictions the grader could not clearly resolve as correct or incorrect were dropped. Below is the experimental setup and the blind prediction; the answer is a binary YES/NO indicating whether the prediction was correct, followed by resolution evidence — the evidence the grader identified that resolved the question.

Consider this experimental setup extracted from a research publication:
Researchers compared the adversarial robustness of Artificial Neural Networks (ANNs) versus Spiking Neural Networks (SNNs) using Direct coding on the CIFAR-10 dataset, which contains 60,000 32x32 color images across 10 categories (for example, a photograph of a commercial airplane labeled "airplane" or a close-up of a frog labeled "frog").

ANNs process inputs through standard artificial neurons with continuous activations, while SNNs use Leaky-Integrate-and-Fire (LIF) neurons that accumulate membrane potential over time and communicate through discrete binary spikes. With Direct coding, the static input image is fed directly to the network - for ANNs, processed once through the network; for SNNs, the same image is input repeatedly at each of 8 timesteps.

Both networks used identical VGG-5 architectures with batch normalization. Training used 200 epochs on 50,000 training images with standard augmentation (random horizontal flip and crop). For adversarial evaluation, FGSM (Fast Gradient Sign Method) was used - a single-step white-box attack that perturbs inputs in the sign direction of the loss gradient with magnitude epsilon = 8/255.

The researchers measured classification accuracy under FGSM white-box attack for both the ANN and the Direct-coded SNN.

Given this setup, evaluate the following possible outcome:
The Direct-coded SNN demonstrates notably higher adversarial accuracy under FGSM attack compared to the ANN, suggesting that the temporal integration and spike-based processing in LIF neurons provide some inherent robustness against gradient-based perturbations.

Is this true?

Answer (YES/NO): NO